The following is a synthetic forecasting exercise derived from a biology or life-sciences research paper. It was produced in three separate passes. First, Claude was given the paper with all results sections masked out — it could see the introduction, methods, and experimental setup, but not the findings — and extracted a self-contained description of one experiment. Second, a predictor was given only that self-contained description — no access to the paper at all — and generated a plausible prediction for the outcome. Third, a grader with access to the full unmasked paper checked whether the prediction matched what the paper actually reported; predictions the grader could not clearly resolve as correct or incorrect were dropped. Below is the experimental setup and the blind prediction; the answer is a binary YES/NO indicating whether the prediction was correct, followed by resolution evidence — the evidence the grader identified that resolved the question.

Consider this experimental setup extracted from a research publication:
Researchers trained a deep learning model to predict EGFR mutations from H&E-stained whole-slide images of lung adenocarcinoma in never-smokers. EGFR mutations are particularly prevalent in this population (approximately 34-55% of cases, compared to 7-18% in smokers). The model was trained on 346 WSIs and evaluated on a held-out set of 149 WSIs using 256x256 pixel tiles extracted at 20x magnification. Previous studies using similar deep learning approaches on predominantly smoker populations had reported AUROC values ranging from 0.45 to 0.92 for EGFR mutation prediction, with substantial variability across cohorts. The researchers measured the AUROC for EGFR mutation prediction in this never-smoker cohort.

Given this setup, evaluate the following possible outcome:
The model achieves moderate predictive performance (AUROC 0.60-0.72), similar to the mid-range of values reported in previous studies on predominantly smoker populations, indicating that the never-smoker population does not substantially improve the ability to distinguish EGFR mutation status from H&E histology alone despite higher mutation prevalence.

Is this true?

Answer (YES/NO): NO